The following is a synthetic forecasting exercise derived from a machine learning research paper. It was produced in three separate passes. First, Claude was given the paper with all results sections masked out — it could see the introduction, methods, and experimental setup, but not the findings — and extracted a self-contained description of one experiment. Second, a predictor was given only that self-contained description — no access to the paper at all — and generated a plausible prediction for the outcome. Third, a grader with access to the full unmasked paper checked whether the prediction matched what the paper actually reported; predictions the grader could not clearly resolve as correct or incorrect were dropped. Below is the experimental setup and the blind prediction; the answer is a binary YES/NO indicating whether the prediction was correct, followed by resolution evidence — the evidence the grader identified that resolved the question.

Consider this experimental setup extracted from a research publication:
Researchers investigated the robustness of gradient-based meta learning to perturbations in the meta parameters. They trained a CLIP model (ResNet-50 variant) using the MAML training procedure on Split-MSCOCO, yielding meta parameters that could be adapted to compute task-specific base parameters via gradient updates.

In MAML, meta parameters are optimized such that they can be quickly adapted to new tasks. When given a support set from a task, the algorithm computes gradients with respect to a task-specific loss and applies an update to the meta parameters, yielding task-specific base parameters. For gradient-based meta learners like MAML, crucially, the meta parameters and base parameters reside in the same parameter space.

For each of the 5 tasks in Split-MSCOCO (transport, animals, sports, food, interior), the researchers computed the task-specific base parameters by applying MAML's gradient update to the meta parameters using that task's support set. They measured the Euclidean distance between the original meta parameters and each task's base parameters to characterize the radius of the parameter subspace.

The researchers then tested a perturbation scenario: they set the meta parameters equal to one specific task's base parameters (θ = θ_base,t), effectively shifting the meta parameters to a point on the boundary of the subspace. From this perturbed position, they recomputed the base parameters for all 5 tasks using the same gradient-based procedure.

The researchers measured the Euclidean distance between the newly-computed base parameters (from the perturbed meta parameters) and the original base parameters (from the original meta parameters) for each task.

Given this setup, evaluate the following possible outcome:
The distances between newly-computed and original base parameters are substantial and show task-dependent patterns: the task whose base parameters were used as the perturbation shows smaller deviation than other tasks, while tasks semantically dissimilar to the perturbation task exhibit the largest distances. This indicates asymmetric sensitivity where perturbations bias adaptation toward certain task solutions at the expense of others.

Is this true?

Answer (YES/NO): NO